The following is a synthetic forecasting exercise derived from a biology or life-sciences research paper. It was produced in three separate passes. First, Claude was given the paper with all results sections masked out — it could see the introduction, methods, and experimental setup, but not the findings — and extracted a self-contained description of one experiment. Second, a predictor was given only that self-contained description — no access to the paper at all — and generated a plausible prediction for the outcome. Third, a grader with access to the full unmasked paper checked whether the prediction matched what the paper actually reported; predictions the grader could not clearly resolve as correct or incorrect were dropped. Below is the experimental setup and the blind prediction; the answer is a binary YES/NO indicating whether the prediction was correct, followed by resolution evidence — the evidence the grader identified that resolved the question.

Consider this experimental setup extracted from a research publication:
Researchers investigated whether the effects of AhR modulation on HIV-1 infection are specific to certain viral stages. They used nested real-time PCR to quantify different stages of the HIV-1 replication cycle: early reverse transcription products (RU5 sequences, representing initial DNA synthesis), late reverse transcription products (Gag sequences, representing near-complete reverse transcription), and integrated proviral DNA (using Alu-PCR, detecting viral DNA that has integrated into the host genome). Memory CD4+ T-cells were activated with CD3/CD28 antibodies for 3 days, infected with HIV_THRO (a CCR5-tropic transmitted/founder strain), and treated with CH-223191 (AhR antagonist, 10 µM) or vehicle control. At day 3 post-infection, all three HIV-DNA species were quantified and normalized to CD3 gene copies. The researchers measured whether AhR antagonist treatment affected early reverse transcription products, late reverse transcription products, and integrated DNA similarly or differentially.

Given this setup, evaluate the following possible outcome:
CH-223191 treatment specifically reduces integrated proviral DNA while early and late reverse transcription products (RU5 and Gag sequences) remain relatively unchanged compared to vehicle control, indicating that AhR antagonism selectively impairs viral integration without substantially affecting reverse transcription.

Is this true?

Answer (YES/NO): NO